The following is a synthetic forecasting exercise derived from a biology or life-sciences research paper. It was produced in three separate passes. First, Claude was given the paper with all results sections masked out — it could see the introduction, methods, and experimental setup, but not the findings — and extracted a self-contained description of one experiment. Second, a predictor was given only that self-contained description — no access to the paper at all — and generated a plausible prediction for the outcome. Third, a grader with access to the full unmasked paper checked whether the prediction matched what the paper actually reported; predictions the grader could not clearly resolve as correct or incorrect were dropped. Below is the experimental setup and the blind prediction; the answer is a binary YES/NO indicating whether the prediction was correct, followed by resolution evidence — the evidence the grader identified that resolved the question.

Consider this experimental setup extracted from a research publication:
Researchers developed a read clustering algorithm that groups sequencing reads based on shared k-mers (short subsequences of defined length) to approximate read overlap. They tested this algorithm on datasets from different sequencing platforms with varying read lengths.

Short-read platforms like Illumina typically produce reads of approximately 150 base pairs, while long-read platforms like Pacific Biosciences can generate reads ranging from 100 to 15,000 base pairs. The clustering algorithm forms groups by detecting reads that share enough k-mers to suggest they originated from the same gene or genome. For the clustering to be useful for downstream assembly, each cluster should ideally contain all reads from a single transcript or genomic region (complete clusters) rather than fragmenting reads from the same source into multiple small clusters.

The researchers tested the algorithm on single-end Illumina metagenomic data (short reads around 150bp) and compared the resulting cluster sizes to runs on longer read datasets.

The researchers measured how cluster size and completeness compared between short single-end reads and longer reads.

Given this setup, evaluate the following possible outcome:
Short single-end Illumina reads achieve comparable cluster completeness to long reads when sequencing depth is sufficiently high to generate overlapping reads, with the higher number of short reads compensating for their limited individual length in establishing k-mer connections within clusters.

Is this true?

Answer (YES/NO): NO